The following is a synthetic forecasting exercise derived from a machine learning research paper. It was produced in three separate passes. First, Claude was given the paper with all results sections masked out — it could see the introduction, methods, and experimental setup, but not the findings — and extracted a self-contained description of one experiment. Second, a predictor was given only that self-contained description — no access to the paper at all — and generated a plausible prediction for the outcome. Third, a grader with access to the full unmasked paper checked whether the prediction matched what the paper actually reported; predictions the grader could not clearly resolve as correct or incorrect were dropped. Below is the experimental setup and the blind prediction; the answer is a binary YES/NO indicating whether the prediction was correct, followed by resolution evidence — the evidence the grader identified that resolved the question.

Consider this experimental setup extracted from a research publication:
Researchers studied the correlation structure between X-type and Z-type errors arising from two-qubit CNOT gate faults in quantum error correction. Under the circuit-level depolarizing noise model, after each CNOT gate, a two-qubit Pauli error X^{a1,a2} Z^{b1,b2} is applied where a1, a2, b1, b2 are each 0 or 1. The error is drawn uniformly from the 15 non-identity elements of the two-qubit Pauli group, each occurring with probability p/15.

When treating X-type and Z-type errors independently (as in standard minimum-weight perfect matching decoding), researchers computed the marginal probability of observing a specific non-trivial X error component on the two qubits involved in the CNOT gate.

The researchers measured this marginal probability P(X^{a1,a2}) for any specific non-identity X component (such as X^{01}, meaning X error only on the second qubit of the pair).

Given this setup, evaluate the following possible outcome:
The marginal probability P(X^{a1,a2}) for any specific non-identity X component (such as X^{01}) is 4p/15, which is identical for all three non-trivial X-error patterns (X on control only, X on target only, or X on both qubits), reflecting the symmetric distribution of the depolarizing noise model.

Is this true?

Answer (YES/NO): YES